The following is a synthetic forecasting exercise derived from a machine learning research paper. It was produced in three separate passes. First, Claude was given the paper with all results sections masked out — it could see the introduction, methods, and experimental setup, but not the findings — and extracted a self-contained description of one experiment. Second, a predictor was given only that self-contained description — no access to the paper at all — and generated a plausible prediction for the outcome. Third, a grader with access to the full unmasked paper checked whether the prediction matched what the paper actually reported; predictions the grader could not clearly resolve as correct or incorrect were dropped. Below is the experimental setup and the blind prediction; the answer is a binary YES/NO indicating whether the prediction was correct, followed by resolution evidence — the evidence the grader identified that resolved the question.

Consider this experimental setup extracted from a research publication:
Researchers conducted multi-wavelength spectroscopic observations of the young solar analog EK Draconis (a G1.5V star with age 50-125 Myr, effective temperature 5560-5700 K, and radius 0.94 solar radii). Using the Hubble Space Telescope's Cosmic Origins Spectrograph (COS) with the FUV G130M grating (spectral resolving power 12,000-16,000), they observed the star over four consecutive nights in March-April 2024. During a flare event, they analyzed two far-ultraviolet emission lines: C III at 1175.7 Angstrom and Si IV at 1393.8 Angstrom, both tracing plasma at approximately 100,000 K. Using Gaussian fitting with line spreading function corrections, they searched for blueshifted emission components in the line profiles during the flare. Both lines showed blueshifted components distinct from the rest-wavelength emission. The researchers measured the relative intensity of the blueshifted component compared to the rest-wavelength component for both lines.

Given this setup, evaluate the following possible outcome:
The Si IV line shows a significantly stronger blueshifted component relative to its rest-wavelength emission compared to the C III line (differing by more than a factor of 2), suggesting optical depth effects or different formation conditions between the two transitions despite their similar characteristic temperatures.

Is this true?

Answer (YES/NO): NO